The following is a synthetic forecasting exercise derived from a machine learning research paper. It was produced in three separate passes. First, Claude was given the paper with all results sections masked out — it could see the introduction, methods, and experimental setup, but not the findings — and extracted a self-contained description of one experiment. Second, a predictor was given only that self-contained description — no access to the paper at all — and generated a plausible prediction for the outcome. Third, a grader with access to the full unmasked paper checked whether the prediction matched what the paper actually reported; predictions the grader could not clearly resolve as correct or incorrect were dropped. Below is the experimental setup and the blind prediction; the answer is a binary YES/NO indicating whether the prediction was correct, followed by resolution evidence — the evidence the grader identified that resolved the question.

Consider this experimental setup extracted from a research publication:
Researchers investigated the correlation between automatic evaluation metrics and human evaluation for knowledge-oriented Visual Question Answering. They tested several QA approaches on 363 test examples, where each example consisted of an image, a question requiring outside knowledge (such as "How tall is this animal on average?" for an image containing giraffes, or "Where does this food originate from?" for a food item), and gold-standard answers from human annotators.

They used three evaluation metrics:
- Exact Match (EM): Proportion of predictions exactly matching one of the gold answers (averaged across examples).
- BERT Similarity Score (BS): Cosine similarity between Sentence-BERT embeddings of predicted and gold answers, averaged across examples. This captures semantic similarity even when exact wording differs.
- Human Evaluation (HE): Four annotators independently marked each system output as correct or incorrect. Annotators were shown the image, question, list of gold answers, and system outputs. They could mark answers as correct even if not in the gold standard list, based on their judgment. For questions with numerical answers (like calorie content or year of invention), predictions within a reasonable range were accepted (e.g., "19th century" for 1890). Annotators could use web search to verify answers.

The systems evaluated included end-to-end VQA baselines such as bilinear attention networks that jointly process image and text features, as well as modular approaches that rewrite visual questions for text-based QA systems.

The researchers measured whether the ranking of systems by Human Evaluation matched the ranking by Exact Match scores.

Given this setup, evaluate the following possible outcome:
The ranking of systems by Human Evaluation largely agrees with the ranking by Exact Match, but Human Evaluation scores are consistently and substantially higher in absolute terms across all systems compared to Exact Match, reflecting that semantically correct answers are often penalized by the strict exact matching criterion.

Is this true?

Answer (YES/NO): NO